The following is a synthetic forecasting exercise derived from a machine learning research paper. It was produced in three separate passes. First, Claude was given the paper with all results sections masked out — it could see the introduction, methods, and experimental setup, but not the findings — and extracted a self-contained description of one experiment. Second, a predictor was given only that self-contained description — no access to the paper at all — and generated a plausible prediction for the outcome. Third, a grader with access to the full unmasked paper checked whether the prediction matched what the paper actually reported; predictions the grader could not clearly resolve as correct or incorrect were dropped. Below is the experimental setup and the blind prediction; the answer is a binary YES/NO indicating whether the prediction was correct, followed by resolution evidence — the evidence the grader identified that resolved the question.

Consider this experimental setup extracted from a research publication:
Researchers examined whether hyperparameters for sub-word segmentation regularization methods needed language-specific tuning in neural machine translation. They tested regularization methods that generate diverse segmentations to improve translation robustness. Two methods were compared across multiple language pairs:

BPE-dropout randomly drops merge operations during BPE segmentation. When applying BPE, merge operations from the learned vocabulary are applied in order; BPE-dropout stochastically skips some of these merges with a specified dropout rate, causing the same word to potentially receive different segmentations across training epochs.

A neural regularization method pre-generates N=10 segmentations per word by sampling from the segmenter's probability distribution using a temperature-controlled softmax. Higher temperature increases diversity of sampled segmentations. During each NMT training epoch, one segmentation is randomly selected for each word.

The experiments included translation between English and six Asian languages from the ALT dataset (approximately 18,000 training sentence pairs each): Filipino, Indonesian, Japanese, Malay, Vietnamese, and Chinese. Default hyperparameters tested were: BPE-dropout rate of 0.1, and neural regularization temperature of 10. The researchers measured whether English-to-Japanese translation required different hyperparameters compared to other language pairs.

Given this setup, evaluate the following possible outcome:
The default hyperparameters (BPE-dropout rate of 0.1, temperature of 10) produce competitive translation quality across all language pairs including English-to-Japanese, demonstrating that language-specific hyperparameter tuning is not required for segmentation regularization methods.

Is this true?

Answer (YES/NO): NO